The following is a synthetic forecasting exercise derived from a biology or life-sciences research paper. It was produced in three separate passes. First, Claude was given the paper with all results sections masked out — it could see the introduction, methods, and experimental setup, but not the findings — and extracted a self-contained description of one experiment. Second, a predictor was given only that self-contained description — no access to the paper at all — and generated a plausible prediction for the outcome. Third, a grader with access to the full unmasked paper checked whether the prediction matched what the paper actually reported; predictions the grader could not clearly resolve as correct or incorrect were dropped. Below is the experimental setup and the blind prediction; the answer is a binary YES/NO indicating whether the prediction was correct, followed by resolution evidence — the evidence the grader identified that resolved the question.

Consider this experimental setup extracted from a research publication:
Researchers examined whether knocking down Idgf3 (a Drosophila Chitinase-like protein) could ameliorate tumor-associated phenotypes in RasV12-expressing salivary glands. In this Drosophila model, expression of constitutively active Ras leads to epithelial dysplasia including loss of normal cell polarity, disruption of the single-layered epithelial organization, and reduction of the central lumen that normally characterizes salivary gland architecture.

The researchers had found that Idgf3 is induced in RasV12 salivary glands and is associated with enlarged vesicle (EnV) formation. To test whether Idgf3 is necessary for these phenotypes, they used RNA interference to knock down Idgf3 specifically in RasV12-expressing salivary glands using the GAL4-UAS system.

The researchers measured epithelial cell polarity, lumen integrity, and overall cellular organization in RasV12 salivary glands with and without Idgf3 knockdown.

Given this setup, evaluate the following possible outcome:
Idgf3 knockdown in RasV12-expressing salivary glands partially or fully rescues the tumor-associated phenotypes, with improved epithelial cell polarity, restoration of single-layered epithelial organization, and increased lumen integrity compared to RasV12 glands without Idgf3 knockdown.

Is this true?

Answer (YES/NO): YES